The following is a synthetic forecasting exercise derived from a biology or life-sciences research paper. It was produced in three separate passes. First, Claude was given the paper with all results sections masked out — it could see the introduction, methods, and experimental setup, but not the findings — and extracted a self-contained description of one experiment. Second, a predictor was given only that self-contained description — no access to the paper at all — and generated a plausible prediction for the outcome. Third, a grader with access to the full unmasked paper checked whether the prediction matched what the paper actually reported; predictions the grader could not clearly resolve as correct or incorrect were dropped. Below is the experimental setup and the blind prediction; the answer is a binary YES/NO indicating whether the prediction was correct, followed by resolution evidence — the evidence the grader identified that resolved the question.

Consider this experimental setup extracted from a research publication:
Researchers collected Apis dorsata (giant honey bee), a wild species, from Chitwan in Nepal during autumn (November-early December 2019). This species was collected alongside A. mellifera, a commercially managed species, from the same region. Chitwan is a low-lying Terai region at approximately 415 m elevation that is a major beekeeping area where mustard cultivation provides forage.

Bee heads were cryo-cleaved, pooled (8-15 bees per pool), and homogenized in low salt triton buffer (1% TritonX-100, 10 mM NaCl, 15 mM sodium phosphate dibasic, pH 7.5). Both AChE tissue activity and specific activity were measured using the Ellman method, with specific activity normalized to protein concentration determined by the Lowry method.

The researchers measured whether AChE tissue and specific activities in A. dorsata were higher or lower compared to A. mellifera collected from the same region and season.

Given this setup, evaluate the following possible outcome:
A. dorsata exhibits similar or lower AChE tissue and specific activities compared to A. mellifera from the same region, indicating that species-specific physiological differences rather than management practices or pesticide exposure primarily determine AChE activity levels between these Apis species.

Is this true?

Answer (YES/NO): NO